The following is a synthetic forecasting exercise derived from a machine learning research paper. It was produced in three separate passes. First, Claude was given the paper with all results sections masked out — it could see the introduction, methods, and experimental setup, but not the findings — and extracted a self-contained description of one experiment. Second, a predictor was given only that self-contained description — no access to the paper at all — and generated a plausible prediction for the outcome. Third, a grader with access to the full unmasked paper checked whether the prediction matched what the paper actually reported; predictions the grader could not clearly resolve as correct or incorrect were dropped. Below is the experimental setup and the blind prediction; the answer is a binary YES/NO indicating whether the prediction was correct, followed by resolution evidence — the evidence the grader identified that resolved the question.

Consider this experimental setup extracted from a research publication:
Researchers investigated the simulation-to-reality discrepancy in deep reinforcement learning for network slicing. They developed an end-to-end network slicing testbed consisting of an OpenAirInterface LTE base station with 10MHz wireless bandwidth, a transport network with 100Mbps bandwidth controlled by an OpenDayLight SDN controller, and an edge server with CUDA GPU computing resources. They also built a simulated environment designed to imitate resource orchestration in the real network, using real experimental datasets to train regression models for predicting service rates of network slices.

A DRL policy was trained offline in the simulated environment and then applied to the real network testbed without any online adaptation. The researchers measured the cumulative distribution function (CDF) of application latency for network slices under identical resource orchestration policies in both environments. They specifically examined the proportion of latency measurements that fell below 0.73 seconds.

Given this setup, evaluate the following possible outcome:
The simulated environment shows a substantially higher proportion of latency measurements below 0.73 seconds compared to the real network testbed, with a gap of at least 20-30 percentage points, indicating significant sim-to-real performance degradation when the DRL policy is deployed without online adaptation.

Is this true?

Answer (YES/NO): YES